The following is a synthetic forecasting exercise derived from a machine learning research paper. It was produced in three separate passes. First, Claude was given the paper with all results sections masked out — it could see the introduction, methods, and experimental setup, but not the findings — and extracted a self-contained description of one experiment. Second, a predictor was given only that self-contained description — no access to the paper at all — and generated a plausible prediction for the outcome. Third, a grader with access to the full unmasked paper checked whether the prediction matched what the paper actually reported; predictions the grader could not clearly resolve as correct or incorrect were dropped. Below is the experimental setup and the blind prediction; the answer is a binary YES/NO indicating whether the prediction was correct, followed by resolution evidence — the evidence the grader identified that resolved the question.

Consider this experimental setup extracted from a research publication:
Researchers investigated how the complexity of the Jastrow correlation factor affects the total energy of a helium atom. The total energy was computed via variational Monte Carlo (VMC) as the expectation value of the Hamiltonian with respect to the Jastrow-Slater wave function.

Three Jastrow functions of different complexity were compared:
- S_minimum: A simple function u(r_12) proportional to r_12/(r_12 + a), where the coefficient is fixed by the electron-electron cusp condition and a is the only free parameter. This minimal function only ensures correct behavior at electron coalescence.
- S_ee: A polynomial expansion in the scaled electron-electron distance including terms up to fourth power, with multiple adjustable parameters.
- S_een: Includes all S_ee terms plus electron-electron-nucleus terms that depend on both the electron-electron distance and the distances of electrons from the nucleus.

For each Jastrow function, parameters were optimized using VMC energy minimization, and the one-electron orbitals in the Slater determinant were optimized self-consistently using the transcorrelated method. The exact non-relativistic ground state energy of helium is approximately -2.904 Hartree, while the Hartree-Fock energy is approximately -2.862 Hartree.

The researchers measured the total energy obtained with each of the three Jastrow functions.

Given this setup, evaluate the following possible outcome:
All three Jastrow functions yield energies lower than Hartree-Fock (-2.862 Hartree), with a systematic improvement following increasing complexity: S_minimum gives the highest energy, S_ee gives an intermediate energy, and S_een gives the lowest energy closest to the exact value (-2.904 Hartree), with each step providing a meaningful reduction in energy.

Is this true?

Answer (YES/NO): NO